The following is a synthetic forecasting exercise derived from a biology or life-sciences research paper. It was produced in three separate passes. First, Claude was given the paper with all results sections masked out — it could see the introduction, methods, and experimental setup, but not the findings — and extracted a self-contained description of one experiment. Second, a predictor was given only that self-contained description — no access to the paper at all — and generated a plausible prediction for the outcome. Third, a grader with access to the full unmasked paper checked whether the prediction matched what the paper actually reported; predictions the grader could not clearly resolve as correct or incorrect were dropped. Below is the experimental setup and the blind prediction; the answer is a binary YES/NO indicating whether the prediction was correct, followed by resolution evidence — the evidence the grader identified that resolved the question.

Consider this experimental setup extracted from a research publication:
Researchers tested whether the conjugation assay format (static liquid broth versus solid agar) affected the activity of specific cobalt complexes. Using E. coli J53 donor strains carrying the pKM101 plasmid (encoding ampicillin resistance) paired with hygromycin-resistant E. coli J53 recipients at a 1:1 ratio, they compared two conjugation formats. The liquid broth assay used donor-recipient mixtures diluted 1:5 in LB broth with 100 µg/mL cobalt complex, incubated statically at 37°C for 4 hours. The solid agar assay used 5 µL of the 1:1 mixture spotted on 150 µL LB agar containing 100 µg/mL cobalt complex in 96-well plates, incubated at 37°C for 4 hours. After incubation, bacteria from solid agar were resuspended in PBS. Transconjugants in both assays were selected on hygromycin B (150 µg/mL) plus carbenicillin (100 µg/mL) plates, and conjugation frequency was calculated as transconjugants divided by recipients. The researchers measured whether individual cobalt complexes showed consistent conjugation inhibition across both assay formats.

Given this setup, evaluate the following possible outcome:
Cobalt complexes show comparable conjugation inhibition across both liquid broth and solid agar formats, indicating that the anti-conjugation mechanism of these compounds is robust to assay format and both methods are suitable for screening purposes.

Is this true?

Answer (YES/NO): NO